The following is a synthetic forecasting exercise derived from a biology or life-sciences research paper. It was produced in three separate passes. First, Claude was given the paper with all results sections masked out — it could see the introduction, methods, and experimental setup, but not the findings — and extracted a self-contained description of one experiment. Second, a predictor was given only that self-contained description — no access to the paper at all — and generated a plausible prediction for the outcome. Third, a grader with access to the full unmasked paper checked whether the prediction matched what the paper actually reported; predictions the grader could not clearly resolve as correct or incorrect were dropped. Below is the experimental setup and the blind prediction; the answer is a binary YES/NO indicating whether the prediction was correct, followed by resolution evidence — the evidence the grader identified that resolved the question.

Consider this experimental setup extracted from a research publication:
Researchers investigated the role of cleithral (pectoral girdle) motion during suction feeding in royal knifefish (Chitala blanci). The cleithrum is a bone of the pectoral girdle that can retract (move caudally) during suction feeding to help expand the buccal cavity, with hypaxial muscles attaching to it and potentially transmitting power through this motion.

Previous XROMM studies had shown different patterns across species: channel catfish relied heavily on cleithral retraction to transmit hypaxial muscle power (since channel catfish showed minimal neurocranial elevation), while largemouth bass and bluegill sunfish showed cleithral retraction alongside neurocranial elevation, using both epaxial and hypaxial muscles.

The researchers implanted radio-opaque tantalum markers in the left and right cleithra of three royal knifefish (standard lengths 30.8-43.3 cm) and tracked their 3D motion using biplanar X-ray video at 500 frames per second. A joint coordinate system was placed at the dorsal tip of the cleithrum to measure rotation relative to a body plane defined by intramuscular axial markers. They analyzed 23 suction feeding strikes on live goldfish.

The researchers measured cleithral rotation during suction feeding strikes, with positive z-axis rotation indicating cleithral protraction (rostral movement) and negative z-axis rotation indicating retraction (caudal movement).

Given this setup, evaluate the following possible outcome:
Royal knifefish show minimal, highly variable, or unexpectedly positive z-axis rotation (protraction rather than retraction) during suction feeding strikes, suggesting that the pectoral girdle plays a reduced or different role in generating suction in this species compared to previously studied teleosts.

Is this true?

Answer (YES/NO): YES